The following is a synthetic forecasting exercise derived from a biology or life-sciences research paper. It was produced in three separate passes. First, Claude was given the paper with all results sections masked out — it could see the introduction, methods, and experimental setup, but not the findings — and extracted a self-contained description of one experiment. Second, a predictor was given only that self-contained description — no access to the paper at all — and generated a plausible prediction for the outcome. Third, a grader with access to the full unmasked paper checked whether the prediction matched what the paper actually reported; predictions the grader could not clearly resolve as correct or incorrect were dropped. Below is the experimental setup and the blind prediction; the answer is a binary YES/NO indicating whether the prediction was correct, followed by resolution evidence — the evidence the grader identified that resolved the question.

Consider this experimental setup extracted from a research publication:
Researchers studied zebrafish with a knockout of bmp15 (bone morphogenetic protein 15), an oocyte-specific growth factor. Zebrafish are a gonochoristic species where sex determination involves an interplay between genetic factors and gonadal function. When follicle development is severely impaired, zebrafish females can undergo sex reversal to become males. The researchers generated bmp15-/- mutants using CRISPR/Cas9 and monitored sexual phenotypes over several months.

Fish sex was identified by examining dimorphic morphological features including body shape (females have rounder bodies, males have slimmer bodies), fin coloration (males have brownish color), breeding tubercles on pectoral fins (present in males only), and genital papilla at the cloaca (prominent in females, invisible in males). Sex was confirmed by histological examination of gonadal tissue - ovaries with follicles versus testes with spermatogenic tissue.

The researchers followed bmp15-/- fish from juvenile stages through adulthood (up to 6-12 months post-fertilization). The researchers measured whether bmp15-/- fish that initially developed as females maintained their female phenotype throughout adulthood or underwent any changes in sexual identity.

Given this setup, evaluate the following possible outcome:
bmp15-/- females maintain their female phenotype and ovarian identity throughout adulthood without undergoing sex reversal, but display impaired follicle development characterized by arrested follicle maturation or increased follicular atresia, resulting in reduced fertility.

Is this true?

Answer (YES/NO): NO